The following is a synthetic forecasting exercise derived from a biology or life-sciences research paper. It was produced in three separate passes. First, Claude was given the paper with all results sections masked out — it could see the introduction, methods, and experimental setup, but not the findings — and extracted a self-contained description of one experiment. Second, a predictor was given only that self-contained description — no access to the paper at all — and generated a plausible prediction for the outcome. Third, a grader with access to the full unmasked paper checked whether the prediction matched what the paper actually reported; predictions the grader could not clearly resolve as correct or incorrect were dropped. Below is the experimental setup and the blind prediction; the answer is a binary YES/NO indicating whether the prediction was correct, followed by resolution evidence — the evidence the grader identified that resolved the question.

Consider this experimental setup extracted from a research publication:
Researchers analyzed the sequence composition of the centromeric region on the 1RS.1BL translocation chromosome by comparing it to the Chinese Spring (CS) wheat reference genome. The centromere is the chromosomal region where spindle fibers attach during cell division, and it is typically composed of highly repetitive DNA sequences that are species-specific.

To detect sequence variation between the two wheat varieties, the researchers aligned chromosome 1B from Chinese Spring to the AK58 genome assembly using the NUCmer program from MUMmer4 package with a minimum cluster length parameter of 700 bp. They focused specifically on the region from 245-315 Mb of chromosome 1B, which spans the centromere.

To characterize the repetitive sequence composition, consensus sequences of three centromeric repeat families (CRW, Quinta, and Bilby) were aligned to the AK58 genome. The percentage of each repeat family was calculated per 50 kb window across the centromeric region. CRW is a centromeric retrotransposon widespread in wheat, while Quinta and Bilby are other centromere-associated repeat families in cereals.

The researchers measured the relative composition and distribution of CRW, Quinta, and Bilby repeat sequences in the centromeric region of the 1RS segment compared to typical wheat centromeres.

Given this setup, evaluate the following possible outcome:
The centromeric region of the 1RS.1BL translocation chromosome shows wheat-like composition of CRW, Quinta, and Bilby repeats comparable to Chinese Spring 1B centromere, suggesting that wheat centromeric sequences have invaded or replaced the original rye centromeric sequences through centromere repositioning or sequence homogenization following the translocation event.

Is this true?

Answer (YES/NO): NO